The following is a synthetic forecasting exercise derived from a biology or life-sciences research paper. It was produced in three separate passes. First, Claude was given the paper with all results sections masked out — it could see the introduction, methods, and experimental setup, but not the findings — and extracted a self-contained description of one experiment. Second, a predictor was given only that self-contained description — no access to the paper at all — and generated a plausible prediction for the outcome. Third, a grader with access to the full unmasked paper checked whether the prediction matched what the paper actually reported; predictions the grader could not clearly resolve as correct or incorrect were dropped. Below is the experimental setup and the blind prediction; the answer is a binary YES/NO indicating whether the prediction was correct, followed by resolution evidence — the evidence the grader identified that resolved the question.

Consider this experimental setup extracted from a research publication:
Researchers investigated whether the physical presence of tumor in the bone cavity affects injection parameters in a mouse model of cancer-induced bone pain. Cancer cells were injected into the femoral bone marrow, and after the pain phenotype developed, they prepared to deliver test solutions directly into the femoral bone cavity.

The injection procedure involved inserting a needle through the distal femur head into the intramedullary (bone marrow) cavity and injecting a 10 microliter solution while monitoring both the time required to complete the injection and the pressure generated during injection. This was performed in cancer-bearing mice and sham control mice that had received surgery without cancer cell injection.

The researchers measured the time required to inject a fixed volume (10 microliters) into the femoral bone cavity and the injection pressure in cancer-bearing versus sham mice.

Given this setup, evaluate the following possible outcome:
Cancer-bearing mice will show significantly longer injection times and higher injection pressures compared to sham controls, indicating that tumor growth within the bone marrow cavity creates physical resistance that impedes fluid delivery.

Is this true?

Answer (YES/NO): NO